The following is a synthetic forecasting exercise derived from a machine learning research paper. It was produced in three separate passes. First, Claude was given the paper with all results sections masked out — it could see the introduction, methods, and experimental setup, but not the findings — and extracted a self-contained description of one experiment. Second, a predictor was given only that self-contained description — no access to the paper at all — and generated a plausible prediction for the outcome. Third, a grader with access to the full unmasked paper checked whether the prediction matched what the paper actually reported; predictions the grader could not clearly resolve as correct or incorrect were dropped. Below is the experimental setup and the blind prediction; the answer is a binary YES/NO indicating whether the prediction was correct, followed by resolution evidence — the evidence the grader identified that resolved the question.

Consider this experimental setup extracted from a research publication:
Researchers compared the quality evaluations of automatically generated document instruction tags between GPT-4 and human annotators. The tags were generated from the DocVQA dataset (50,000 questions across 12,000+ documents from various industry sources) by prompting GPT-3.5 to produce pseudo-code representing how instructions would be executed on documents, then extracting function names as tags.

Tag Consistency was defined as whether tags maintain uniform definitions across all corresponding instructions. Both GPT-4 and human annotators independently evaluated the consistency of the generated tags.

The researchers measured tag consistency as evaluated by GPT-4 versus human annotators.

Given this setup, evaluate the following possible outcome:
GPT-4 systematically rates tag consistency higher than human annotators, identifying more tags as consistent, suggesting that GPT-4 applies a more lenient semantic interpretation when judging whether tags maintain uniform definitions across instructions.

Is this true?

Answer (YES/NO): NO